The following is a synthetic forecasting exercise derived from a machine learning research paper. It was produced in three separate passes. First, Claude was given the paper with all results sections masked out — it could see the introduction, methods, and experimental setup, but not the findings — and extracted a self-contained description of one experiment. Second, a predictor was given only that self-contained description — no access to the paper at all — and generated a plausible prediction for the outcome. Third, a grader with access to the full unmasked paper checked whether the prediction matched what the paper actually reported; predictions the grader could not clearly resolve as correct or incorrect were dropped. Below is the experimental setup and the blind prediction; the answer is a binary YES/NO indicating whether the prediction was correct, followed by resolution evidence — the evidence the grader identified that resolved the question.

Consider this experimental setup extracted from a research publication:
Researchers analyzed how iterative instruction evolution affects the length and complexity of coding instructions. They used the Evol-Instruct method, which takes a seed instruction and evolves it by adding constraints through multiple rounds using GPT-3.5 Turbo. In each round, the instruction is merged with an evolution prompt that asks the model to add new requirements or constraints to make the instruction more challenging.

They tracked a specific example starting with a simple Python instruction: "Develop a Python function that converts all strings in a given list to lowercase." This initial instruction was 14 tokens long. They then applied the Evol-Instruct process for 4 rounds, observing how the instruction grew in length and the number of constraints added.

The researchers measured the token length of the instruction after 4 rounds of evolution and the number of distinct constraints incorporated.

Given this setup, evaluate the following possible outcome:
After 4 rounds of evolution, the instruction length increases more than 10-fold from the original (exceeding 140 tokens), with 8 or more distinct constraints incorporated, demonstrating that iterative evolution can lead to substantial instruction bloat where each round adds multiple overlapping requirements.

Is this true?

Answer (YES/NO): YES